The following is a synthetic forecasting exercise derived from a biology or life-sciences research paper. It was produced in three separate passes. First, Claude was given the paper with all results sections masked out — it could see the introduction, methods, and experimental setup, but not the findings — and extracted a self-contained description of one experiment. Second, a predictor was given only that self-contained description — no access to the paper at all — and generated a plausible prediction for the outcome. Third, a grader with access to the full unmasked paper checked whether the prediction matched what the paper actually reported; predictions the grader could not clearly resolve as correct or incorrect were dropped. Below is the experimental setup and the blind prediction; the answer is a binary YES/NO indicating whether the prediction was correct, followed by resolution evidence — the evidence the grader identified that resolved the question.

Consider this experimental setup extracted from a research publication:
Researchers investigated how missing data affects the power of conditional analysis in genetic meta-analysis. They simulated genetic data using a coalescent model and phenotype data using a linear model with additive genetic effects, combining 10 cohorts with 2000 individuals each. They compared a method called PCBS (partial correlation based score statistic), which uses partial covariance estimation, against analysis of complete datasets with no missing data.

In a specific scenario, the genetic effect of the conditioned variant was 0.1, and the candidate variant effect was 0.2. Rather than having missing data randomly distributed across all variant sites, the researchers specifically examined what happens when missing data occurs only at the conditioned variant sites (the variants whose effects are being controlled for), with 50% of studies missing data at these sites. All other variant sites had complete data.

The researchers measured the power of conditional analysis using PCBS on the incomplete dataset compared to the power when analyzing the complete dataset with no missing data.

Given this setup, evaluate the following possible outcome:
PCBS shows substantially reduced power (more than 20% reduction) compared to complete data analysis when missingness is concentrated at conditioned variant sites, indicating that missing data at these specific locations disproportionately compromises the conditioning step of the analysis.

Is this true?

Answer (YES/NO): NO